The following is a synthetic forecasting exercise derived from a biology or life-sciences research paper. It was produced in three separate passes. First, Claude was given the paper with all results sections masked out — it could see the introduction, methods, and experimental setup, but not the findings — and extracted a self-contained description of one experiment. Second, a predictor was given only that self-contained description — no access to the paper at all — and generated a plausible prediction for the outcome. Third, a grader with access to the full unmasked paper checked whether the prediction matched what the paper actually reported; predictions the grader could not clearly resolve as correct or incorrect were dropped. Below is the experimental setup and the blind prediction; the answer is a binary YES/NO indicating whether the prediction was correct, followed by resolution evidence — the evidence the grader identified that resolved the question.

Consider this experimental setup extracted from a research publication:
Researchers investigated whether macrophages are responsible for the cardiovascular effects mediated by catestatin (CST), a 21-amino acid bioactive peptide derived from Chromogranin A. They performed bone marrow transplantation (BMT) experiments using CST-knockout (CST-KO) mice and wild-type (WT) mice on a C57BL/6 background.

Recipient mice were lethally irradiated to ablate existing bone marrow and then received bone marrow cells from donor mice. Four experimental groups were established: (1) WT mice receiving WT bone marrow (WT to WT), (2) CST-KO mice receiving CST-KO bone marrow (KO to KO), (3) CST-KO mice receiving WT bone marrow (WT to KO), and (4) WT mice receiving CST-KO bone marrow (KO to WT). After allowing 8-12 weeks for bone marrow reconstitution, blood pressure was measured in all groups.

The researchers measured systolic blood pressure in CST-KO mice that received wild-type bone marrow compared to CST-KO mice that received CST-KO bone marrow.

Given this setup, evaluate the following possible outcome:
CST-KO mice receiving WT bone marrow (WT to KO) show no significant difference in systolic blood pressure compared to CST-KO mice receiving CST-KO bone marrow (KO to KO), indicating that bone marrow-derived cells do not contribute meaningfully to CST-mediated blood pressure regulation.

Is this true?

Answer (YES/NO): NO